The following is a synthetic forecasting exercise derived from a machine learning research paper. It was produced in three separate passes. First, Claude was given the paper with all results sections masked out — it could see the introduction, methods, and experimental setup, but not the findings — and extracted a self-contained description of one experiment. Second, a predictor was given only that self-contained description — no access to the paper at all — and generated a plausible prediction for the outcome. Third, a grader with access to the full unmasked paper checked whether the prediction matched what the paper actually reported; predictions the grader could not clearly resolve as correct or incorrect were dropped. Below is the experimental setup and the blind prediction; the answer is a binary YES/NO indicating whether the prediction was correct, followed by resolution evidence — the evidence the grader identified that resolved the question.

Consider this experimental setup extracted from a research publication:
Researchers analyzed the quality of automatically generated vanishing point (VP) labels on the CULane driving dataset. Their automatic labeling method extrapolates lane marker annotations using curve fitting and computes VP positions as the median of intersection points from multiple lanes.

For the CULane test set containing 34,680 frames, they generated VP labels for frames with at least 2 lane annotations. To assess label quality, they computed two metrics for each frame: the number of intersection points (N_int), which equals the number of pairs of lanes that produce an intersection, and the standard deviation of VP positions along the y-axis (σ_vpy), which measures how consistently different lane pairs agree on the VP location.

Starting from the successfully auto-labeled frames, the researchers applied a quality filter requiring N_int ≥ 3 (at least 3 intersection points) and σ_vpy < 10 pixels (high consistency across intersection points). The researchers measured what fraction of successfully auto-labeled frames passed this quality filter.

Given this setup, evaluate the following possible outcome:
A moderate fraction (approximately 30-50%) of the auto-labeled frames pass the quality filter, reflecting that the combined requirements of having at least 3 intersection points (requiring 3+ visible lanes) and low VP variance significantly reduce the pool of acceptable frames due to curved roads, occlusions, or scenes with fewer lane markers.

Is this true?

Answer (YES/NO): NO